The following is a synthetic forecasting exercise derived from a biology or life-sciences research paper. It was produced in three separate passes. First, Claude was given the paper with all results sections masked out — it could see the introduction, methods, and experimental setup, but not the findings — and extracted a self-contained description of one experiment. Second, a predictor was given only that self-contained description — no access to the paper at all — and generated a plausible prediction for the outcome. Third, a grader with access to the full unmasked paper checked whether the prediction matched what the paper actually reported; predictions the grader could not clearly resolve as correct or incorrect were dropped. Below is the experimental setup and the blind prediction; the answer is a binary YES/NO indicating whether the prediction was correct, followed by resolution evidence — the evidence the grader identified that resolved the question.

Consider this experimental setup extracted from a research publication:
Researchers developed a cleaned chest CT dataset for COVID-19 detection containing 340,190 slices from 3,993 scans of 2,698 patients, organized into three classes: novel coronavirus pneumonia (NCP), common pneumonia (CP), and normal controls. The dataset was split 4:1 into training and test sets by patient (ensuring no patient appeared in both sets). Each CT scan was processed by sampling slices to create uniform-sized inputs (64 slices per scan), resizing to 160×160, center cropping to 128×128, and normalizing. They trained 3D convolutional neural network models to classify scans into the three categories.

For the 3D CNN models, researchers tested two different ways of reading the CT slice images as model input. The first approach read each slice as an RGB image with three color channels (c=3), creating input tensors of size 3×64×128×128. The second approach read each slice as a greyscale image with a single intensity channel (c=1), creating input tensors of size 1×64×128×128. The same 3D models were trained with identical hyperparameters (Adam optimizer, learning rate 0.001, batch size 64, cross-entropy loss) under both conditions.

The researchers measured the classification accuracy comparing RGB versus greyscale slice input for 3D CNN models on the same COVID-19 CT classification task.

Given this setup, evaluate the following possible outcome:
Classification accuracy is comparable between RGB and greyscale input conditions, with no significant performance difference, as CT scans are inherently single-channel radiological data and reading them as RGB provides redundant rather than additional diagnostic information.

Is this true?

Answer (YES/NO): NO